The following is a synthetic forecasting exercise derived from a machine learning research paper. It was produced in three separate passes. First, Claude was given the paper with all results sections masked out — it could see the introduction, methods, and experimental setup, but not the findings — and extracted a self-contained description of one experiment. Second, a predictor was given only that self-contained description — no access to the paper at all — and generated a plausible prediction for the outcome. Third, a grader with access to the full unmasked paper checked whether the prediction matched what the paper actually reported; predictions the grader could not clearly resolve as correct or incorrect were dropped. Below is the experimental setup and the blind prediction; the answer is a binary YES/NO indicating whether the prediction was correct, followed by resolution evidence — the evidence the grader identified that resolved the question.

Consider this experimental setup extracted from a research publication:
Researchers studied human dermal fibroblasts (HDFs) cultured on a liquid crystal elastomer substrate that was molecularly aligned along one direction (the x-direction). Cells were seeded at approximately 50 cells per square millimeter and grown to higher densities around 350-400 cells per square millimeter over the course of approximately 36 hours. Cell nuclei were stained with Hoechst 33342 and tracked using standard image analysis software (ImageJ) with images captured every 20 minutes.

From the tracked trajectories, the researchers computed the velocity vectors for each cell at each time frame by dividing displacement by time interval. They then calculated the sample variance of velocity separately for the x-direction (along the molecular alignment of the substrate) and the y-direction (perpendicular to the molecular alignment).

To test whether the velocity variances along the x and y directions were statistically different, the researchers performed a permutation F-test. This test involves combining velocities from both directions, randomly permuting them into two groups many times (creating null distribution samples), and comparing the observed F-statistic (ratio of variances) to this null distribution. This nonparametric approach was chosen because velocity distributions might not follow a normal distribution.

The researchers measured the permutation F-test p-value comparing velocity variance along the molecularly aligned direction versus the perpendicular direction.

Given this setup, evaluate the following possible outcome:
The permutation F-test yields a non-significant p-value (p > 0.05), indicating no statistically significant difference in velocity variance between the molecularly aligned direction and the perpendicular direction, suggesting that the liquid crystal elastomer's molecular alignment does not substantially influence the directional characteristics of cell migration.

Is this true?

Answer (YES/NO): NO